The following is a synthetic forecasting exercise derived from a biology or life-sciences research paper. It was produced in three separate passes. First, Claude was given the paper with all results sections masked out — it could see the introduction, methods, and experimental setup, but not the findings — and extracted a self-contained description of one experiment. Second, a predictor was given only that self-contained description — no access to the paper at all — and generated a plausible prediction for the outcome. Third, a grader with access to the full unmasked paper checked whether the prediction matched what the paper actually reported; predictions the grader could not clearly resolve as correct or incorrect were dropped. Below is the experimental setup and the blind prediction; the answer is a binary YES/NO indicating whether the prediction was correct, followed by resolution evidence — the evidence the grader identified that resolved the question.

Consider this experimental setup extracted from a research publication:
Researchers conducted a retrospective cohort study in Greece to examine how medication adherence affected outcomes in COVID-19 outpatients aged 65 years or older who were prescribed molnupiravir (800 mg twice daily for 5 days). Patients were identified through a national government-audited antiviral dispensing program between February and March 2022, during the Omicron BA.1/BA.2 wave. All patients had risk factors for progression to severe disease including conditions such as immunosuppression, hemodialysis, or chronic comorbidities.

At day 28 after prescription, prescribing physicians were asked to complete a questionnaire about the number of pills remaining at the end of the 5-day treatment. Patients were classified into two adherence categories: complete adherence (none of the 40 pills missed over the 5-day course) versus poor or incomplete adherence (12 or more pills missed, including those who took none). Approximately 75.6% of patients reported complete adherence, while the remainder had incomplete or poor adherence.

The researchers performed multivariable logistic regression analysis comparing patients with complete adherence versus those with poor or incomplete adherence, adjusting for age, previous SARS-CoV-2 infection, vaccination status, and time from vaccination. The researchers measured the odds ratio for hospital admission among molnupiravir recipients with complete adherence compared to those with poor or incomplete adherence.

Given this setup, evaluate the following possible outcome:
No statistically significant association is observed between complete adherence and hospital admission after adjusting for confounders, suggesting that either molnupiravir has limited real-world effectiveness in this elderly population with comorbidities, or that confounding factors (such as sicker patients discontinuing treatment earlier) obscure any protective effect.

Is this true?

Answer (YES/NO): NO